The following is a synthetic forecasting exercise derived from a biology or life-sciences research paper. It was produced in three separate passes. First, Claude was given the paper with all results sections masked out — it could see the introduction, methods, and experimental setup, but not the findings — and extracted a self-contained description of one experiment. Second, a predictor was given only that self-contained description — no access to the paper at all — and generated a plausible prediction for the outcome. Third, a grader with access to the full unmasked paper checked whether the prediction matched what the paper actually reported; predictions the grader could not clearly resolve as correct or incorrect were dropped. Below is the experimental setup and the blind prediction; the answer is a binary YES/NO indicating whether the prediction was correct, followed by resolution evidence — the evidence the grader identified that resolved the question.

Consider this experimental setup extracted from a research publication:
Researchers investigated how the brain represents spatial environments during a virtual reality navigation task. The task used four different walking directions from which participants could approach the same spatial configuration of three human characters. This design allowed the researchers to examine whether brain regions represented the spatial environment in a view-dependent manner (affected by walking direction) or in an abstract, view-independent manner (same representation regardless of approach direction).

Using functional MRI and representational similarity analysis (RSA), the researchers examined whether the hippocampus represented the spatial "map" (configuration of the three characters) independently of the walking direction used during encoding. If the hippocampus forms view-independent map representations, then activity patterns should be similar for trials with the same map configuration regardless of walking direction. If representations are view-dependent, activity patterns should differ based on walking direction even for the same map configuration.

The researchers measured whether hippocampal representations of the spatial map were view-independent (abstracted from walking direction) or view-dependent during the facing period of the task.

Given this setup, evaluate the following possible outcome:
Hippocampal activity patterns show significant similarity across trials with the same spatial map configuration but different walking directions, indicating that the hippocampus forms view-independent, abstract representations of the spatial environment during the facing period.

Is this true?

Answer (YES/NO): YES